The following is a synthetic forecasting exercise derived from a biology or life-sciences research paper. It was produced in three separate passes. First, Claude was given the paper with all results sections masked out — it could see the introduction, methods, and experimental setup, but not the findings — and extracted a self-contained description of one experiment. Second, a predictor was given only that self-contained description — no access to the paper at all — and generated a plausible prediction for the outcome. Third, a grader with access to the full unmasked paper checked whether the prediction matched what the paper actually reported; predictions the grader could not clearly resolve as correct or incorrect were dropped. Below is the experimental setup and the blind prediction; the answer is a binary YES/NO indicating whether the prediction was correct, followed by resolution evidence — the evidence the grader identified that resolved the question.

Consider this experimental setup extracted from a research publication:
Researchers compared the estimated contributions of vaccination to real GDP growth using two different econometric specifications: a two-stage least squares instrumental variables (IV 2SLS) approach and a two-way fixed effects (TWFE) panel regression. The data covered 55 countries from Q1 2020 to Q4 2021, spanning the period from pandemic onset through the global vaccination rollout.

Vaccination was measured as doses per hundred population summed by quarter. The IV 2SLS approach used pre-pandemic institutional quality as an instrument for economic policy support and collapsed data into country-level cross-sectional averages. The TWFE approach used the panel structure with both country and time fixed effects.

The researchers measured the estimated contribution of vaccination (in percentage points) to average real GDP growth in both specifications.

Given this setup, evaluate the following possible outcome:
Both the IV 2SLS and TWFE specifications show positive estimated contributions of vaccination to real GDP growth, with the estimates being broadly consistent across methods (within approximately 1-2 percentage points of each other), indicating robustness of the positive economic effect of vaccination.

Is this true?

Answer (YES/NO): YES